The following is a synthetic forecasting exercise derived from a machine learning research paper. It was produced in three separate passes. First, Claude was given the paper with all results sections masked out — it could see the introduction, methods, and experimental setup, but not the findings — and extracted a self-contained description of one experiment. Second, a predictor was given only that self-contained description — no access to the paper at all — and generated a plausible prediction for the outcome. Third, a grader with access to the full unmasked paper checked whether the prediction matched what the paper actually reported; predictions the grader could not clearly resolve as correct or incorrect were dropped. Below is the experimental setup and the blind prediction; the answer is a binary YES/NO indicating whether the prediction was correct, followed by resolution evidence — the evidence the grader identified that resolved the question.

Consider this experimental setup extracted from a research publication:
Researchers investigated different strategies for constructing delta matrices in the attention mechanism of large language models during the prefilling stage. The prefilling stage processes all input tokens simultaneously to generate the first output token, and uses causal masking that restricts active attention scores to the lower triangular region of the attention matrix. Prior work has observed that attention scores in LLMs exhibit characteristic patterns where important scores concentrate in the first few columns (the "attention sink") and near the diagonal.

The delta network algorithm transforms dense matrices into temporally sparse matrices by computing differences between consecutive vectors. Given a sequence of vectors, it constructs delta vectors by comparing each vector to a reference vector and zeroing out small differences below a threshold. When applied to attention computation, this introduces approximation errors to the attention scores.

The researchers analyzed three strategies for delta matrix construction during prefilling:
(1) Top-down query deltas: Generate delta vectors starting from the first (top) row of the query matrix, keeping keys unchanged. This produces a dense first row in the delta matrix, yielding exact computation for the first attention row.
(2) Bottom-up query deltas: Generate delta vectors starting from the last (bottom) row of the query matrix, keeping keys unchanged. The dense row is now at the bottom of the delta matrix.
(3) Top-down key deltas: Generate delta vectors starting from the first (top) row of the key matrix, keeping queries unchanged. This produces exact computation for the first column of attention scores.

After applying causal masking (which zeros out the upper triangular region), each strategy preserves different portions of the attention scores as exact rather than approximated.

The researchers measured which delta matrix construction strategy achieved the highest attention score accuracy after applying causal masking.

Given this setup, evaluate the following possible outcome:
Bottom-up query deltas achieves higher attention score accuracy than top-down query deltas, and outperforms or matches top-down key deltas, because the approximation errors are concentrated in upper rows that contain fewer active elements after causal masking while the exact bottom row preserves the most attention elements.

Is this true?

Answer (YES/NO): NO